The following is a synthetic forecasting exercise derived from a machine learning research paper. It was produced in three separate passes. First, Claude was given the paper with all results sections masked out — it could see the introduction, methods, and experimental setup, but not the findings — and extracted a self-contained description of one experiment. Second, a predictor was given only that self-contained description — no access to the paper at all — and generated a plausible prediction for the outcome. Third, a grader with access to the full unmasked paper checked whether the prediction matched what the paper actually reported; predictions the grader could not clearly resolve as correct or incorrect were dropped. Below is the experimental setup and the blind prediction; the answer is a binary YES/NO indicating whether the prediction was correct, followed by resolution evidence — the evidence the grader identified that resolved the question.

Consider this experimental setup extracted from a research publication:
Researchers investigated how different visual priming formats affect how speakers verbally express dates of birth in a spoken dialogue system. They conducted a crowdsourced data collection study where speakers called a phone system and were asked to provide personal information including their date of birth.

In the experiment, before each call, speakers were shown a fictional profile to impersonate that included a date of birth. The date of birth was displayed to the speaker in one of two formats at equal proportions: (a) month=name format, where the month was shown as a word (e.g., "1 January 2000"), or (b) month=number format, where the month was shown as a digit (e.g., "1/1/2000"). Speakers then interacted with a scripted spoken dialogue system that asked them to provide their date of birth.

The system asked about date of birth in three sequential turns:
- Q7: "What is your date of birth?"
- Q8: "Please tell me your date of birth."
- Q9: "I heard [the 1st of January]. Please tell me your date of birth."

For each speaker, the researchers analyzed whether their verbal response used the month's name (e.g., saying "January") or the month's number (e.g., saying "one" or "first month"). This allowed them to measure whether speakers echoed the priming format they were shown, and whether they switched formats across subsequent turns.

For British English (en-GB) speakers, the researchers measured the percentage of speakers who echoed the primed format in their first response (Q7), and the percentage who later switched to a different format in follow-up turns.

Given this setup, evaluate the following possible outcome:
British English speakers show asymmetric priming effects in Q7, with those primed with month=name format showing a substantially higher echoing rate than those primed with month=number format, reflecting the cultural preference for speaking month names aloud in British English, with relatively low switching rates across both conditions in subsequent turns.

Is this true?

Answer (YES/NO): NO